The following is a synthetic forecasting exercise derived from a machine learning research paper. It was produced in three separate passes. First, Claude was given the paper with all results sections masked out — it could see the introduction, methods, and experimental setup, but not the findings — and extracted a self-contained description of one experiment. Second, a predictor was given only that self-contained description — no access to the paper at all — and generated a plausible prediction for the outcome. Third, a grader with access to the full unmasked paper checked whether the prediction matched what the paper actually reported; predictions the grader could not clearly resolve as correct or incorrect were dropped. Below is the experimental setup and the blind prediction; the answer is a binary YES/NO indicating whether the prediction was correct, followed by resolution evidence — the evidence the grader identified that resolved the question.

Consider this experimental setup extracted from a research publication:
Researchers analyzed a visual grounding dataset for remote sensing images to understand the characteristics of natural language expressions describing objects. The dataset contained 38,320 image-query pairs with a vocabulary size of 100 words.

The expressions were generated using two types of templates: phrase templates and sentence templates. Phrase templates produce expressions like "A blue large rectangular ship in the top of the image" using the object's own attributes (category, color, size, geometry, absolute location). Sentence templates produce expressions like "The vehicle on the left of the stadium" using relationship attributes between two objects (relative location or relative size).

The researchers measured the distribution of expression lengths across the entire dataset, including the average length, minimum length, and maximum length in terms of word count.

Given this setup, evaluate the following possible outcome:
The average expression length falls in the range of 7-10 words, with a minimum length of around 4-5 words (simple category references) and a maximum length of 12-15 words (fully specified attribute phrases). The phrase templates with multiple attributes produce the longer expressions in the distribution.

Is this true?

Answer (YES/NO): NO